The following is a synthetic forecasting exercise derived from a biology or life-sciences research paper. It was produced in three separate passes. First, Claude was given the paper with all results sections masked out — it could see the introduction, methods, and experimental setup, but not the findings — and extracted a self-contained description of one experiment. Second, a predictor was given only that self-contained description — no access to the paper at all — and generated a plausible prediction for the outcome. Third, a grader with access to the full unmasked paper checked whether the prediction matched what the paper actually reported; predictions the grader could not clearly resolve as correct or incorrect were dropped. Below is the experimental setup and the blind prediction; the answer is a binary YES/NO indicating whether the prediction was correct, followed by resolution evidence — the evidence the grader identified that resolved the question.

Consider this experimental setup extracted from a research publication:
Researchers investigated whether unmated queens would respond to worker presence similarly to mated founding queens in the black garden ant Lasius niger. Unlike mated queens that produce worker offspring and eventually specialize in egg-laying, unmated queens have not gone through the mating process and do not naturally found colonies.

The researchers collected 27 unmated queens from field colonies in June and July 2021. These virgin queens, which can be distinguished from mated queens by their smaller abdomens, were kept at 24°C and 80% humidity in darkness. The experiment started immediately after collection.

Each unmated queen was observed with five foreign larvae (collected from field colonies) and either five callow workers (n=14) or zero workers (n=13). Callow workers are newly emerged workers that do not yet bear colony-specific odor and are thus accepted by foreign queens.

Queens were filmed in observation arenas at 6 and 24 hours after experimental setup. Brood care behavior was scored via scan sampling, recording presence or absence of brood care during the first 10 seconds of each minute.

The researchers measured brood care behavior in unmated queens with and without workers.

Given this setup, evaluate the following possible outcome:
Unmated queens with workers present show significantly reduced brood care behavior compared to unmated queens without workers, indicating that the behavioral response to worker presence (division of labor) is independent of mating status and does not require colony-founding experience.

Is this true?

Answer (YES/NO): YES